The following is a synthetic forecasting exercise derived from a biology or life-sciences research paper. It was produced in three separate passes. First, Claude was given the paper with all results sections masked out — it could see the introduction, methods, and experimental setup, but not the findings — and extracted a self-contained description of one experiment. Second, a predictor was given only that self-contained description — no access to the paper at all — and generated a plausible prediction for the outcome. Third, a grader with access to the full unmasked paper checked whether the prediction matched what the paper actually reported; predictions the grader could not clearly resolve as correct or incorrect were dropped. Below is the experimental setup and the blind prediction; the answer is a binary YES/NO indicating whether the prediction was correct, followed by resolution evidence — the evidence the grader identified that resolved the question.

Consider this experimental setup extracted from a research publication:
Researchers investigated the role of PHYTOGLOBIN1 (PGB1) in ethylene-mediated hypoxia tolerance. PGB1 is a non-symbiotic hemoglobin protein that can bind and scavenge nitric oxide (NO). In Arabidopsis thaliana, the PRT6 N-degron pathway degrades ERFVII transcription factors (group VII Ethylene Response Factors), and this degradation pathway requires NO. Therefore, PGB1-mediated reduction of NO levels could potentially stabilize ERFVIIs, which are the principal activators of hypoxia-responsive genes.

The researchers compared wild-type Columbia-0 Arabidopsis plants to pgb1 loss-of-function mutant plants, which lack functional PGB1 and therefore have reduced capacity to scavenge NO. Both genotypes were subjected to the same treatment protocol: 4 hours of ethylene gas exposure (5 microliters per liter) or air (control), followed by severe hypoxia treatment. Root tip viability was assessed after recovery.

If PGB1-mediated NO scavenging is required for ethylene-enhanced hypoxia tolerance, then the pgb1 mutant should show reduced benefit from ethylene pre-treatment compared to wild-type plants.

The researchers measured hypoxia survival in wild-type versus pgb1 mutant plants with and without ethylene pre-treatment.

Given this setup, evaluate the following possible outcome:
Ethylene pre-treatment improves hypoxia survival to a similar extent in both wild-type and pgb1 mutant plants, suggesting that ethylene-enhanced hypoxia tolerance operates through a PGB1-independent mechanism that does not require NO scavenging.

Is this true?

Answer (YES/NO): NO